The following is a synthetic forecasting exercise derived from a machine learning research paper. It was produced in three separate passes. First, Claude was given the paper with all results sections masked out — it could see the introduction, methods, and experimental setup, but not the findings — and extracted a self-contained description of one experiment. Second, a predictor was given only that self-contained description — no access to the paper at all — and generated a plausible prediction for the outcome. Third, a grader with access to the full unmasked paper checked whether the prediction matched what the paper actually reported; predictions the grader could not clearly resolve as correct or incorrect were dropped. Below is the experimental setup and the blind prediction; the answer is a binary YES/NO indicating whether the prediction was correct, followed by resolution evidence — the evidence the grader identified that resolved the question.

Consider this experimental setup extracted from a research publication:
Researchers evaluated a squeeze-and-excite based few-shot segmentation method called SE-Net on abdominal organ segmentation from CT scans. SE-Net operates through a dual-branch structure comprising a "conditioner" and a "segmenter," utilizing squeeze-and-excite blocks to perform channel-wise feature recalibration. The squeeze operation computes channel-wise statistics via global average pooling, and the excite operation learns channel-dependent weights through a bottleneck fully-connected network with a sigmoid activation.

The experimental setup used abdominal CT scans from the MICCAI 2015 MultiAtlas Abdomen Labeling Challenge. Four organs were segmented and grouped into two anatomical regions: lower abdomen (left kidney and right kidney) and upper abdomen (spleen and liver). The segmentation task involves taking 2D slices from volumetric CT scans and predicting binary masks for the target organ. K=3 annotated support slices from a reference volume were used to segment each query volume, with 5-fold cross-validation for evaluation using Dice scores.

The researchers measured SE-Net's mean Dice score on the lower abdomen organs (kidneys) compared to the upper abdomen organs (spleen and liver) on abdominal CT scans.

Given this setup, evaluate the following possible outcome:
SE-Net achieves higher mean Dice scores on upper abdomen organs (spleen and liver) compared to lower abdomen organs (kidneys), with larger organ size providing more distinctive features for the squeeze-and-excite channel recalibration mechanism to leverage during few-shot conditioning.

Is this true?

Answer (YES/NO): YES